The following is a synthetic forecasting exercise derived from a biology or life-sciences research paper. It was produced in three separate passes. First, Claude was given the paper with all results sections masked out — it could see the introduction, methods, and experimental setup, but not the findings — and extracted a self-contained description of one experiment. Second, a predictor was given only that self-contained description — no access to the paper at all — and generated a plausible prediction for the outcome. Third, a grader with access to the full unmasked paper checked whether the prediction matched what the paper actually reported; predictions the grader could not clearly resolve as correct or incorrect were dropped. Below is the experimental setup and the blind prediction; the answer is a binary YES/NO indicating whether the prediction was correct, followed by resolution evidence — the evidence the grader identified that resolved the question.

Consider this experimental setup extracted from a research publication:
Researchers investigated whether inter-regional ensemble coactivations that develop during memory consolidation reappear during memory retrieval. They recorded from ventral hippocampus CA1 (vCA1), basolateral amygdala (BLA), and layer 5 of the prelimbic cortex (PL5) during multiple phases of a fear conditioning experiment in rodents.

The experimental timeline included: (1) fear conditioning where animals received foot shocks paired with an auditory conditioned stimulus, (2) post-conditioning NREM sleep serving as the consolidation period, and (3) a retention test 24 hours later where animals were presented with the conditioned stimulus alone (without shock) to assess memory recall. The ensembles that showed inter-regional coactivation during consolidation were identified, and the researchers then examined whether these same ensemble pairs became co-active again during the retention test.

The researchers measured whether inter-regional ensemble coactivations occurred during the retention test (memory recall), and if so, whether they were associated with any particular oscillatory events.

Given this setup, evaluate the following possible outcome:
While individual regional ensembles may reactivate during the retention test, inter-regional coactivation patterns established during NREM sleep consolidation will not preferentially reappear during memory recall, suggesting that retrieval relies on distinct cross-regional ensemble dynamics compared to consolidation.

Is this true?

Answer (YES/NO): NO